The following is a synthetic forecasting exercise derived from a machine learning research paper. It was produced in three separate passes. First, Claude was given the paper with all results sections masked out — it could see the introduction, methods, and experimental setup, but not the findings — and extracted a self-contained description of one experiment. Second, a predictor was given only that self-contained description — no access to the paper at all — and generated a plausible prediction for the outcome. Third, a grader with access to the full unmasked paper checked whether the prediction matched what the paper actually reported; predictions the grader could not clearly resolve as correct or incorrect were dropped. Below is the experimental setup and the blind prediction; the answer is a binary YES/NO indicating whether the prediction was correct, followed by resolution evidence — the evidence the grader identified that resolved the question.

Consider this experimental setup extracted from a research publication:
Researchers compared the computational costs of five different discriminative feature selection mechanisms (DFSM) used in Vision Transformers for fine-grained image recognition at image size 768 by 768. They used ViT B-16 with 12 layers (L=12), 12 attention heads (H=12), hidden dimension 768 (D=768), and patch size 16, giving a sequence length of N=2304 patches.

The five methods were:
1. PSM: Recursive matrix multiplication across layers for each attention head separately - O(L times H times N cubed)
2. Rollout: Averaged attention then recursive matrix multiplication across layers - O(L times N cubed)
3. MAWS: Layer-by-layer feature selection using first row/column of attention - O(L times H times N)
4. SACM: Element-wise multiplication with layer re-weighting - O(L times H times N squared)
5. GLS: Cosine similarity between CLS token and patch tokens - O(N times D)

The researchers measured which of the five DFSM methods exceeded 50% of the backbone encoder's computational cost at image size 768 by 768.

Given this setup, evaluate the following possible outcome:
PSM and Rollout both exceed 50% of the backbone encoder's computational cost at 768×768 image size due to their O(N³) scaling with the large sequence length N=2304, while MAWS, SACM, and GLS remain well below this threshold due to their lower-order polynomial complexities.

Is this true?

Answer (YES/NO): YES